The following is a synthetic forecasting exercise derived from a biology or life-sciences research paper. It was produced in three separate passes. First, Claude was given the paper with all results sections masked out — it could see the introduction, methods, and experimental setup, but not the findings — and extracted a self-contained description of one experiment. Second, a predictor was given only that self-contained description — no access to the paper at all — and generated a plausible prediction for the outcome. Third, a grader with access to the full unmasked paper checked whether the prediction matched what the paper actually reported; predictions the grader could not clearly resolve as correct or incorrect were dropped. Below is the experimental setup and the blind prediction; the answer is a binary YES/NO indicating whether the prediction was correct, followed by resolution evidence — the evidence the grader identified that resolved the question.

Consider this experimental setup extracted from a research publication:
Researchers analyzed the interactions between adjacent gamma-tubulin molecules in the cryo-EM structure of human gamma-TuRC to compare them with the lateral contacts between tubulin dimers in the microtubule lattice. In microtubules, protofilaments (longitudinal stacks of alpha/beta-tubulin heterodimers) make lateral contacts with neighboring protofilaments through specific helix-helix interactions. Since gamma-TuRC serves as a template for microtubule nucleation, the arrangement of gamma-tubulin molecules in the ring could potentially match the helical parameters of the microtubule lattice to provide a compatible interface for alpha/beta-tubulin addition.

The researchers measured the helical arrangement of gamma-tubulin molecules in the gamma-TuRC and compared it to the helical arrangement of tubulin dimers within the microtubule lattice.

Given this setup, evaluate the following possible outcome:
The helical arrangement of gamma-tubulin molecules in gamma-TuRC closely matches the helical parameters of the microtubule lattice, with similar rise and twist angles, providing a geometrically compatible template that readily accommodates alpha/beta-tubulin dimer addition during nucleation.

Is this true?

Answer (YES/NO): NO